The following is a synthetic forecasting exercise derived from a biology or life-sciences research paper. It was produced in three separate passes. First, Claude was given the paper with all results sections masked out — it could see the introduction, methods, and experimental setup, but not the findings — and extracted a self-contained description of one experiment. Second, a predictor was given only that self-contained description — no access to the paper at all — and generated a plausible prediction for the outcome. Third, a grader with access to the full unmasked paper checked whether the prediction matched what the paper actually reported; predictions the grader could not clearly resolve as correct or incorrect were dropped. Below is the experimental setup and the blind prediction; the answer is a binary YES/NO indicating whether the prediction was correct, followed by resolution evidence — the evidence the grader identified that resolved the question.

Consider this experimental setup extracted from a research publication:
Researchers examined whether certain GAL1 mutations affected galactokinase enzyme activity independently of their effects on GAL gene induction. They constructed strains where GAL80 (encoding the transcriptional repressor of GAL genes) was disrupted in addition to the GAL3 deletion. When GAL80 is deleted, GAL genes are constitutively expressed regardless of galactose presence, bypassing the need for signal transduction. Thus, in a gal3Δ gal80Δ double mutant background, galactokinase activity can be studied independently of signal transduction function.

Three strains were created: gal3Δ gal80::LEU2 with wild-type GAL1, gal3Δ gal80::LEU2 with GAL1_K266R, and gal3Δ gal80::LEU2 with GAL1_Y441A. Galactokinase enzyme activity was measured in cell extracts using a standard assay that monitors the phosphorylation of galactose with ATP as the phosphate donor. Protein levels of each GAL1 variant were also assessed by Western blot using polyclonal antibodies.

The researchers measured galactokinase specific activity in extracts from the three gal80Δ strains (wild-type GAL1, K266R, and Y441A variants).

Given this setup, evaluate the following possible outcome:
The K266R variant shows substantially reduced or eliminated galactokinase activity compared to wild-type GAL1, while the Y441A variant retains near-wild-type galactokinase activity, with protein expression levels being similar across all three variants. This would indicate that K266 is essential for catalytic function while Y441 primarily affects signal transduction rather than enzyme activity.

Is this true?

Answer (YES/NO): NO